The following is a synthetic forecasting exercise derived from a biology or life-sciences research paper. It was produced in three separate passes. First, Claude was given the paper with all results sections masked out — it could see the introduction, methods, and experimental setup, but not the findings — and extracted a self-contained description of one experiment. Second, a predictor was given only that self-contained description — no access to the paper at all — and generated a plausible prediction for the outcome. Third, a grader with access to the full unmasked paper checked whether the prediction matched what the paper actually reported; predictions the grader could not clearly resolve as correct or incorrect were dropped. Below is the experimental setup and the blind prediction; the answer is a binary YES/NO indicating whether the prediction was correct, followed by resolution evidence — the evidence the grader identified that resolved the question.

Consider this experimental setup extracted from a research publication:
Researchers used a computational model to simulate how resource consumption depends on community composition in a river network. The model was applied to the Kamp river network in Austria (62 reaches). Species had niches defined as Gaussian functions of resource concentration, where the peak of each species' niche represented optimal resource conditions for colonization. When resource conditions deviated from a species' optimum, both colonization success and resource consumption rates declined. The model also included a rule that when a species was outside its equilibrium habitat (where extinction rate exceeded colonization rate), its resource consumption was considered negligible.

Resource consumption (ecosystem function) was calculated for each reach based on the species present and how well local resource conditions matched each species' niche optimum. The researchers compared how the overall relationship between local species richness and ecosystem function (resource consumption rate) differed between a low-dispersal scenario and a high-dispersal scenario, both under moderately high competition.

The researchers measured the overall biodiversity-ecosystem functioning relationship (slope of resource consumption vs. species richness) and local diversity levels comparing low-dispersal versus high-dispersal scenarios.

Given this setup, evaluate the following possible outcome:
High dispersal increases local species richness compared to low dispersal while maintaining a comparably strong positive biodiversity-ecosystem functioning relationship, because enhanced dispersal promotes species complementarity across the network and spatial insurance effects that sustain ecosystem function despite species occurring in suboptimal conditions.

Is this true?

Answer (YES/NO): NO